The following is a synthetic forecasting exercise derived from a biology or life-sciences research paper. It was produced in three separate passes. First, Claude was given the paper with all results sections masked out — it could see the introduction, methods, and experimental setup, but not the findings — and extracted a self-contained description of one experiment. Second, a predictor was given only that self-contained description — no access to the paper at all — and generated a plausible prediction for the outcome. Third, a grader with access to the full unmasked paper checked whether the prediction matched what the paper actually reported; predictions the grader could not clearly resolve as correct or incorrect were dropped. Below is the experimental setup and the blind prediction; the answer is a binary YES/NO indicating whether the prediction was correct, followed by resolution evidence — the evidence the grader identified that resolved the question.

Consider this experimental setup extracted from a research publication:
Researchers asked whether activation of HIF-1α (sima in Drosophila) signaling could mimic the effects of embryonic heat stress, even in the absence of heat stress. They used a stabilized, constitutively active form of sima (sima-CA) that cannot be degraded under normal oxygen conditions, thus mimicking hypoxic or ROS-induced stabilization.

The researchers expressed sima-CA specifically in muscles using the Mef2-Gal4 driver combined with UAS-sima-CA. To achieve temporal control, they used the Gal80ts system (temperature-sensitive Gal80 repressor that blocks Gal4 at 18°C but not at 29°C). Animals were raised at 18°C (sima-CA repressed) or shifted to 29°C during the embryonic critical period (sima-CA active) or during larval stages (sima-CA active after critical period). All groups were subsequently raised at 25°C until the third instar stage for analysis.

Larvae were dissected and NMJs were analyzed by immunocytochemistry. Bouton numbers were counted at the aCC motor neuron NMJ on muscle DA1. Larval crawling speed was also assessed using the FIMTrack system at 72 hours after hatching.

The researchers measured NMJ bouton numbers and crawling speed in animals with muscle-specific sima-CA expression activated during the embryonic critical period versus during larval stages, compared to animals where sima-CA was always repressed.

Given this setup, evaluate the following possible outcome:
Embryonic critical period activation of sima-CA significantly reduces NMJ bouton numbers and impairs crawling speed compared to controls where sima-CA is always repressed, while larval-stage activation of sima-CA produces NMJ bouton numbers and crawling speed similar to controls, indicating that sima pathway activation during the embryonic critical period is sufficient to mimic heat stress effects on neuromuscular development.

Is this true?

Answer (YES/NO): NO